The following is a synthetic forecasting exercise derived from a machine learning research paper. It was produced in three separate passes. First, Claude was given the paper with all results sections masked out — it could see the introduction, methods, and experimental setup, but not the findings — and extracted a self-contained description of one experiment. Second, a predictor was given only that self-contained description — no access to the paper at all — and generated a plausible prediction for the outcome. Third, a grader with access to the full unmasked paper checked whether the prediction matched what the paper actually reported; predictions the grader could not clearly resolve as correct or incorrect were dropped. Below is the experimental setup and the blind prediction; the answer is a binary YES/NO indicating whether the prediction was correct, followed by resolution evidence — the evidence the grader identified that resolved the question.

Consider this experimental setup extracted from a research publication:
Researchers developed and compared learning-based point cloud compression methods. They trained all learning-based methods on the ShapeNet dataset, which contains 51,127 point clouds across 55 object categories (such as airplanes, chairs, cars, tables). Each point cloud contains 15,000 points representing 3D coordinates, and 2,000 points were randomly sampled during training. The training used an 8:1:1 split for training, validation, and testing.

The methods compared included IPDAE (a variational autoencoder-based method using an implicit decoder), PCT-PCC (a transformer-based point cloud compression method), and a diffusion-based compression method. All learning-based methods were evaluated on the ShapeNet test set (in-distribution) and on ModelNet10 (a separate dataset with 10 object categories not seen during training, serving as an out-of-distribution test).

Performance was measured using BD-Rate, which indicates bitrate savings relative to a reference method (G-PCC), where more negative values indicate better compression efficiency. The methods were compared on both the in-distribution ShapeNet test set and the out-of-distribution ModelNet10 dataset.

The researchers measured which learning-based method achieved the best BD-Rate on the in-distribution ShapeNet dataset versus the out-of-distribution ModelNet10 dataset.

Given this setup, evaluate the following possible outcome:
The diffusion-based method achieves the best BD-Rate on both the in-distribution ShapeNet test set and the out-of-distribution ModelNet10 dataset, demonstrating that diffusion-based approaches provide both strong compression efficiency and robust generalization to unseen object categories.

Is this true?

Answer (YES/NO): NO